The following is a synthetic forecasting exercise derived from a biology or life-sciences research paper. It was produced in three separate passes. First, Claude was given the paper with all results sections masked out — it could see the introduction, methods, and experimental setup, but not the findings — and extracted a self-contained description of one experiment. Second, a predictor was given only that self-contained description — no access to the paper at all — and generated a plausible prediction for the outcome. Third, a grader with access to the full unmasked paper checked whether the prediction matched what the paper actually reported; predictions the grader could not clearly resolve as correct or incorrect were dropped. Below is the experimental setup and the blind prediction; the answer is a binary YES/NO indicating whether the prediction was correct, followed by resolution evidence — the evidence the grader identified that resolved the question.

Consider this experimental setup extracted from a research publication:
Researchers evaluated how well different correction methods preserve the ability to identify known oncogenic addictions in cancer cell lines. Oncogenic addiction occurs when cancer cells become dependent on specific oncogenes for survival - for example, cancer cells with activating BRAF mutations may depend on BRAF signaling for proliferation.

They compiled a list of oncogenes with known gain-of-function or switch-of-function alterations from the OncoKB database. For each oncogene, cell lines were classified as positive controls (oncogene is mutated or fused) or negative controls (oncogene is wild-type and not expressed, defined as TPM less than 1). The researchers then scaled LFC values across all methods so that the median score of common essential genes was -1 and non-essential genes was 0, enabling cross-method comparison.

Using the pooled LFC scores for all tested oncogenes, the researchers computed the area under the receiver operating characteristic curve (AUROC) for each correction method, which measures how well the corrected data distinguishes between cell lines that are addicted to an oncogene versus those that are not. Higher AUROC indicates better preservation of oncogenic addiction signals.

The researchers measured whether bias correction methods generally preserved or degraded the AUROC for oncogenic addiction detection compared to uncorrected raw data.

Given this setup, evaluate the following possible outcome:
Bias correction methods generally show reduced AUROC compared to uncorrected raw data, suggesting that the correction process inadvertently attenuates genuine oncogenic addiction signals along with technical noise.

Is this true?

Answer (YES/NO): NO